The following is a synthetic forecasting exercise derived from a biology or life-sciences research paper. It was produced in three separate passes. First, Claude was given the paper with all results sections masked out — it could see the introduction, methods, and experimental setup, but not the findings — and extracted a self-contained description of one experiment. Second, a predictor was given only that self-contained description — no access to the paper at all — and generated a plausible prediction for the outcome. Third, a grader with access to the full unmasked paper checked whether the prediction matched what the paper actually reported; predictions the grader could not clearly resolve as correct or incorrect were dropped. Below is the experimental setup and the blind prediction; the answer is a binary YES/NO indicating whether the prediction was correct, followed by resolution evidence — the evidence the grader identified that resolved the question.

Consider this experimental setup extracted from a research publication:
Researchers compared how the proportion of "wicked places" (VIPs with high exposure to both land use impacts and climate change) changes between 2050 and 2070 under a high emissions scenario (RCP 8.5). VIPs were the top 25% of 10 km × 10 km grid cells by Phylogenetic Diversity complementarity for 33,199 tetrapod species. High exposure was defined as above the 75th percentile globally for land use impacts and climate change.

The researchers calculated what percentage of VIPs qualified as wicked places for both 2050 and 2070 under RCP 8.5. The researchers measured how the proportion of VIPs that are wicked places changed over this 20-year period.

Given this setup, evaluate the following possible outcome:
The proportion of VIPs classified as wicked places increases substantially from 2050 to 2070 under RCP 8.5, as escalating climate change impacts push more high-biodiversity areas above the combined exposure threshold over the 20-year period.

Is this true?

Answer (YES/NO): YES